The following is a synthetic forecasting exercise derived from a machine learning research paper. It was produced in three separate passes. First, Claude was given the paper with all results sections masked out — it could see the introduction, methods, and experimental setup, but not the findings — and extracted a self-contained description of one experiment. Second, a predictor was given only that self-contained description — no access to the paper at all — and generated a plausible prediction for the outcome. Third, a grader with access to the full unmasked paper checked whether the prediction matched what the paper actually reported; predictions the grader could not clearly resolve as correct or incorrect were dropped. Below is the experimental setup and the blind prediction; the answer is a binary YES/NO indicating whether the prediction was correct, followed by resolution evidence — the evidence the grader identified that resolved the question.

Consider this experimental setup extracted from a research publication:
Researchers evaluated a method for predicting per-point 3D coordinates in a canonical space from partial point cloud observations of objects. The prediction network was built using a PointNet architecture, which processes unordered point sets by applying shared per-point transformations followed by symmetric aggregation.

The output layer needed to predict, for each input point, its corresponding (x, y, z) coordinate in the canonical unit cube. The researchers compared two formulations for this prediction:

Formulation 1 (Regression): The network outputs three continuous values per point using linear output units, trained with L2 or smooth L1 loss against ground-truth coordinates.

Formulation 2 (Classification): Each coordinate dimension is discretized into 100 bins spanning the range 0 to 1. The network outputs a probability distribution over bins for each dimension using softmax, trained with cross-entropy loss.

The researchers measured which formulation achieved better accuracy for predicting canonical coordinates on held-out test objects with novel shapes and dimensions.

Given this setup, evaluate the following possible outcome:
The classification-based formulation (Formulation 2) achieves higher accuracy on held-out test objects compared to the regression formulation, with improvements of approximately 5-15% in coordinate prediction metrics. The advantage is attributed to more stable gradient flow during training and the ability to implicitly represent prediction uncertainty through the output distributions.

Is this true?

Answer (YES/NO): NO